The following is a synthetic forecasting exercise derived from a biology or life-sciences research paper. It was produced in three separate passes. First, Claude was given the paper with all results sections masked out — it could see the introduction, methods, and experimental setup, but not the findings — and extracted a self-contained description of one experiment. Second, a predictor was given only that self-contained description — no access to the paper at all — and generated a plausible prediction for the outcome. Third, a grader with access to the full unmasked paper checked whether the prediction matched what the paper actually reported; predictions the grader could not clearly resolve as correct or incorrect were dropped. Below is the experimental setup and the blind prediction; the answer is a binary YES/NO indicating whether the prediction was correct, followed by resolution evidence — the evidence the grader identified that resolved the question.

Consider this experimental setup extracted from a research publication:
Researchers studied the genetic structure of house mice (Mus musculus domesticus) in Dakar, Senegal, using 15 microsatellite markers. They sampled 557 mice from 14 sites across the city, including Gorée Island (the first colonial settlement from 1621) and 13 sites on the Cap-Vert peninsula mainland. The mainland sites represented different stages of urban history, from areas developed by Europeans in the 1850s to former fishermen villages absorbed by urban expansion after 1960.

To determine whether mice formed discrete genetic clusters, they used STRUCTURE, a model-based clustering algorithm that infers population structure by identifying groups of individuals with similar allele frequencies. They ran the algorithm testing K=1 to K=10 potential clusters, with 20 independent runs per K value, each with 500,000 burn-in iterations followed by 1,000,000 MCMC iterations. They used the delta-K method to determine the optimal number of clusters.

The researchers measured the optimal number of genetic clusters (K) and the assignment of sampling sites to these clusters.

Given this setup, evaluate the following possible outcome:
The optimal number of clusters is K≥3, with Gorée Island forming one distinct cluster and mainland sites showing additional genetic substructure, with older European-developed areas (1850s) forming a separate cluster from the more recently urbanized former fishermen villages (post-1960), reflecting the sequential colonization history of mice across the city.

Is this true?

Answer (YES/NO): NO